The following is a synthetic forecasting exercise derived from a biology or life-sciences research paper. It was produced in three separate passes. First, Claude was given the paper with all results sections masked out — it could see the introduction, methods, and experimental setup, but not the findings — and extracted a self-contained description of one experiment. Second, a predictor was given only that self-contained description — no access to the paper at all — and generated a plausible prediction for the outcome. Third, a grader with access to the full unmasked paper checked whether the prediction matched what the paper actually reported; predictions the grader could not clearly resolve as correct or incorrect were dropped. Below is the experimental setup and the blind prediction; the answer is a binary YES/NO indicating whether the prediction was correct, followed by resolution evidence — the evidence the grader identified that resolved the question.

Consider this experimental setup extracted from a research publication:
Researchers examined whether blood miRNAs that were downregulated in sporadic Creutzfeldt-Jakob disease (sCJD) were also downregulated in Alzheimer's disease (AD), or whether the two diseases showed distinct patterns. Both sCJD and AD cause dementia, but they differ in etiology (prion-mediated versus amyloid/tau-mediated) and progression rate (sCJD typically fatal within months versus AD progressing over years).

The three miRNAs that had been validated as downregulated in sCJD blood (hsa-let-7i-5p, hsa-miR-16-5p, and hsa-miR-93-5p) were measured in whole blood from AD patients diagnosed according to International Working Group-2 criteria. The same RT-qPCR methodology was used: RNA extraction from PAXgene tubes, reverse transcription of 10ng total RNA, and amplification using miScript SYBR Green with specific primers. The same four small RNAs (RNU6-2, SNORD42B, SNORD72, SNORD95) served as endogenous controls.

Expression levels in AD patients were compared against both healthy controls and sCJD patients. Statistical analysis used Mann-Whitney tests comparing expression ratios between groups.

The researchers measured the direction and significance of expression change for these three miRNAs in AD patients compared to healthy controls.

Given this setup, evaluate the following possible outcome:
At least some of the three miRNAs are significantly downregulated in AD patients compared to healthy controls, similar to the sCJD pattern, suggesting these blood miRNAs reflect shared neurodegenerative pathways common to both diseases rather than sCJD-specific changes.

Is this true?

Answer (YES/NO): NO